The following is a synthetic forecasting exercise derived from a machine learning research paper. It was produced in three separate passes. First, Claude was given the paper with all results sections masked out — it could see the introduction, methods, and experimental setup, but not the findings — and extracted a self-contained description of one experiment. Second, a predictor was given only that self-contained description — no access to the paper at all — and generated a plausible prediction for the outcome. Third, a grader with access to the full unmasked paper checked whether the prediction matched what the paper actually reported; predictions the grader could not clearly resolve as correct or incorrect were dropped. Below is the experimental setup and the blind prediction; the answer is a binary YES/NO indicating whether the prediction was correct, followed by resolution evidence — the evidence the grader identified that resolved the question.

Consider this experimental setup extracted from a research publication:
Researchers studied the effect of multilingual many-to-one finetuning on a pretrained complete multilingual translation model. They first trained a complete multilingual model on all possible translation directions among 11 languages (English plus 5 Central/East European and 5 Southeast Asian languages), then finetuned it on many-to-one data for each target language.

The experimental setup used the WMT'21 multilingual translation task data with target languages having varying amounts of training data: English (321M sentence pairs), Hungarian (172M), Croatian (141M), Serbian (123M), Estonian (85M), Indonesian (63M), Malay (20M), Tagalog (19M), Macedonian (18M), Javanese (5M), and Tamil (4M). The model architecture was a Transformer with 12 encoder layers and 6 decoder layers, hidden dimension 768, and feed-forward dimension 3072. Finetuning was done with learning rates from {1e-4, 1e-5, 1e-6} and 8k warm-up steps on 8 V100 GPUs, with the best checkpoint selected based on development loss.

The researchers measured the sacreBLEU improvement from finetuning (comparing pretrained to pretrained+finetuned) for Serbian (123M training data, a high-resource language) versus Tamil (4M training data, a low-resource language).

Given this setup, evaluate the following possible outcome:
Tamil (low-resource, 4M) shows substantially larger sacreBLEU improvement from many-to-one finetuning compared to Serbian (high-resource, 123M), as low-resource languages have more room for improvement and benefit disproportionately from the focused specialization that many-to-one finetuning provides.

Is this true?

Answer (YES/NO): NO